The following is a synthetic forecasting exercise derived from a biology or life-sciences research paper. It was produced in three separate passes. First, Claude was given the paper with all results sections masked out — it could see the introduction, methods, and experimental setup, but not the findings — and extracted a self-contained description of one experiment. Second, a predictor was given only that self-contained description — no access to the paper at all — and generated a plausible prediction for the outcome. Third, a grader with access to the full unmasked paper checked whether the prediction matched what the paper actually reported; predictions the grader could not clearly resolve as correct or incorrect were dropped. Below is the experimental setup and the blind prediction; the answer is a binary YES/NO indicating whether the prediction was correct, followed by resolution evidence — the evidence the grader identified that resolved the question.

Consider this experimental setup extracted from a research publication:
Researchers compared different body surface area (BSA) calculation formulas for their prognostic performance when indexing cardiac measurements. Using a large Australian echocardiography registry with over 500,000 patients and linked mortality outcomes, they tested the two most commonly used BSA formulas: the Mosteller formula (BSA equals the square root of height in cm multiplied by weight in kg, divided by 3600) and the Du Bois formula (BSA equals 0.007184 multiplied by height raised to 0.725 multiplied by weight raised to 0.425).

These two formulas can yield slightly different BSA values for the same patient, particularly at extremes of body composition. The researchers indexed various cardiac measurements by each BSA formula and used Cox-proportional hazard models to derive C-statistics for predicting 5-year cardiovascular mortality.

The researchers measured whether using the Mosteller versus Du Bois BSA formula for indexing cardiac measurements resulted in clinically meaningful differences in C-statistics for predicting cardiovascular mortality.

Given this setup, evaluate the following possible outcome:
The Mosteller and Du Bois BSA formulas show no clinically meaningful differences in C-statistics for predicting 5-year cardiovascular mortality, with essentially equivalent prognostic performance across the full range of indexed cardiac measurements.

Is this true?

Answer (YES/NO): YES